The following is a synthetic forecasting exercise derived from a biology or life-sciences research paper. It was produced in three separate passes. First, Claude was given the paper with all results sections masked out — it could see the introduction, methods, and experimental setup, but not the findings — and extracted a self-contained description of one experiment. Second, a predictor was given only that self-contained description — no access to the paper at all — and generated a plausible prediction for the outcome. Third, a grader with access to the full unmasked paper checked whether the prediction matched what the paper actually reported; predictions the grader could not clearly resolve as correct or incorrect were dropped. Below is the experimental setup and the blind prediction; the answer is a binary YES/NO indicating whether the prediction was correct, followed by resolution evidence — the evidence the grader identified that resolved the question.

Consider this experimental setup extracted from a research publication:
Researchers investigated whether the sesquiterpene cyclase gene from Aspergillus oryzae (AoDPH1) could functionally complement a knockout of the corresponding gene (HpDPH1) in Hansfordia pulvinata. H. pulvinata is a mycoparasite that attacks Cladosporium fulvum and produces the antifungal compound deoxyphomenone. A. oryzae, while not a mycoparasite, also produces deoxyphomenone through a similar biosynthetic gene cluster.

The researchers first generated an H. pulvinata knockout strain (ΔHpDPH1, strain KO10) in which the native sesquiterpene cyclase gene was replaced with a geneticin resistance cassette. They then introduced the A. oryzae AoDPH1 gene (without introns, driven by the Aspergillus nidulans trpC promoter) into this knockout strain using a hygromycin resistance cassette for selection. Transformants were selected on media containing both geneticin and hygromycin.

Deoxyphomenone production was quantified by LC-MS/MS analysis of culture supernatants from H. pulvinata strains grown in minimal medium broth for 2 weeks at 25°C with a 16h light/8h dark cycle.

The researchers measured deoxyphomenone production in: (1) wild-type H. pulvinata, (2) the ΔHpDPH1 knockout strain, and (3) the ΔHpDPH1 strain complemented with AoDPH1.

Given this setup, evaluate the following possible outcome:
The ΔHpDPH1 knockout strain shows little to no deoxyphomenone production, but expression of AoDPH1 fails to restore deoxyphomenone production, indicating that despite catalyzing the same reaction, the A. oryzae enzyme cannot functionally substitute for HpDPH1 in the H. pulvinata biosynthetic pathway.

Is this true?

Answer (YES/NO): NO